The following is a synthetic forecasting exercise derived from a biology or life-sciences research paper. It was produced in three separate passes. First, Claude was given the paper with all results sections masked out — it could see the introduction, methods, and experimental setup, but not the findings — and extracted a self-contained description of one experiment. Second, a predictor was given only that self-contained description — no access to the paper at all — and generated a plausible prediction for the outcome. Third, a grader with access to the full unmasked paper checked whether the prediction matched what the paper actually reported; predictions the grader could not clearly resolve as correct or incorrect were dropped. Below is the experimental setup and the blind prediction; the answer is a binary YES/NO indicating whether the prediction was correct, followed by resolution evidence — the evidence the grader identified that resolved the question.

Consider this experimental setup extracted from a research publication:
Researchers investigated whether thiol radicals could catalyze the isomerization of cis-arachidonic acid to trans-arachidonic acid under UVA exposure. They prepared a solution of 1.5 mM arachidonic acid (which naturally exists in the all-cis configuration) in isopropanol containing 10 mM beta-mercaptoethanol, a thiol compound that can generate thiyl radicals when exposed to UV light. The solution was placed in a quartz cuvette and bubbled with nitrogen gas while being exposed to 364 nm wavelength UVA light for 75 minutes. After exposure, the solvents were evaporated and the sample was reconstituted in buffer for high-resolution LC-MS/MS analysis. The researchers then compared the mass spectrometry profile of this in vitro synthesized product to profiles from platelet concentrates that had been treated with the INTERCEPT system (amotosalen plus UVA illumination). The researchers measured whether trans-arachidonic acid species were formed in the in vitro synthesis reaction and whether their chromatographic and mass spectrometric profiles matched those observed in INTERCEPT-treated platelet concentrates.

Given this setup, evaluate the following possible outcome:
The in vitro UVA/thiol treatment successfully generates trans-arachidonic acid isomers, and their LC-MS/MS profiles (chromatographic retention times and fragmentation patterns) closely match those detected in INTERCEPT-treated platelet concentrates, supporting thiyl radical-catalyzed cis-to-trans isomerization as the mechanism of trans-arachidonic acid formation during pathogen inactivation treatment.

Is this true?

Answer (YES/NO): YES